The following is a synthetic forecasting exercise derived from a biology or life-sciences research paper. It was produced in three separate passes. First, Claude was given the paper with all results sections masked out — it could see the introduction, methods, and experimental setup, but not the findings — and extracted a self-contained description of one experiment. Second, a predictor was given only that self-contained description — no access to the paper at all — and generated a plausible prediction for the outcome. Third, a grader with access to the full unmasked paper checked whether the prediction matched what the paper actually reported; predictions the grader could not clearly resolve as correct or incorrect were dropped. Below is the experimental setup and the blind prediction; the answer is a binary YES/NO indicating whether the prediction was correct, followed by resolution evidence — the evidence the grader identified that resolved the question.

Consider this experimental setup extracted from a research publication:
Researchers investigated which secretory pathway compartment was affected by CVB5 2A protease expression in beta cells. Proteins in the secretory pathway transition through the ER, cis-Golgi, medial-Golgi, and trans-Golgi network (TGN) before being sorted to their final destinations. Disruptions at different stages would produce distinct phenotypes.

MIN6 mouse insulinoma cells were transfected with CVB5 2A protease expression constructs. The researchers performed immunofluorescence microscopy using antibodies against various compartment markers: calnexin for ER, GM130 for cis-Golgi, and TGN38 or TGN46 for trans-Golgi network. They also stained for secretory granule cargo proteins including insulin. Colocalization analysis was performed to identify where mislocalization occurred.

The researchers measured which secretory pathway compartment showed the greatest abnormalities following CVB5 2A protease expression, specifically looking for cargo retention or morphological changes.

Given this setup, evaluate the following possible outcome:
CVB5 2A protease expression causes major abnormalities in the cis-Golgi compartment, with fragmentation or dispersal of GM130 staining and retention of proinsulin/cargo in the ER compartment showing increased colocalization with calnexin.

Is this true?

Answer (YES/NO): NO